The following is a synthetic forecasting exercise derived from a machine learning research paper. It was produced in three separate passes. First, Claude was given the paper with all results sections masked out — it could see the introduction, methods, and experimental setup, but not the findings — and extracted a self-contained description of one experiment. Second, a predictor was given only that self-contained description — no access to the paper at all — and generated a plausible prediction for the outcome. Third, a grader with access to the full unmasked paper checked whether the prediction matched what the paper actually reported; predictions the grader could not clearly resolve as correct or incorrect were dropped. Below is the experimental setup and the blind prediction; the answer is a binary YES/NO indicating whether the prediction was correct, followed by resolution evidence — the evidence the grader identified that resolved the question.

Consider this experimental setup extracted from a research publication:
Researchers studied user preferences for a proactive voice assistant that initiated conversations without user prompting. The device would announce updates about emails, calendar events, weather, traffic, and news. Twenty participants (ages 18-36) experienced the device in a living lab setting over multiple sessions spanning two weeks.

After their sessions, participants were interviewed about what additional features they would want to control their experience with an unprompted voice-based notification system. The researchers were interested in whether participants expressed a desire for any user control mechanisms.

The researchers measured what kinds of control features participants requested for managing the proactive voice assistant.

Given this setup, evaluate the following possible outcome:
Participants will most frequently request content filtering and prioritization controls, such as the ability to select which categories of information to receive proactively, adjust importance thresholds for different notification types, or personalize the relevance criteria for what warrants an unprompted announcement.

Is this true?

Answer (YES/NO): NO